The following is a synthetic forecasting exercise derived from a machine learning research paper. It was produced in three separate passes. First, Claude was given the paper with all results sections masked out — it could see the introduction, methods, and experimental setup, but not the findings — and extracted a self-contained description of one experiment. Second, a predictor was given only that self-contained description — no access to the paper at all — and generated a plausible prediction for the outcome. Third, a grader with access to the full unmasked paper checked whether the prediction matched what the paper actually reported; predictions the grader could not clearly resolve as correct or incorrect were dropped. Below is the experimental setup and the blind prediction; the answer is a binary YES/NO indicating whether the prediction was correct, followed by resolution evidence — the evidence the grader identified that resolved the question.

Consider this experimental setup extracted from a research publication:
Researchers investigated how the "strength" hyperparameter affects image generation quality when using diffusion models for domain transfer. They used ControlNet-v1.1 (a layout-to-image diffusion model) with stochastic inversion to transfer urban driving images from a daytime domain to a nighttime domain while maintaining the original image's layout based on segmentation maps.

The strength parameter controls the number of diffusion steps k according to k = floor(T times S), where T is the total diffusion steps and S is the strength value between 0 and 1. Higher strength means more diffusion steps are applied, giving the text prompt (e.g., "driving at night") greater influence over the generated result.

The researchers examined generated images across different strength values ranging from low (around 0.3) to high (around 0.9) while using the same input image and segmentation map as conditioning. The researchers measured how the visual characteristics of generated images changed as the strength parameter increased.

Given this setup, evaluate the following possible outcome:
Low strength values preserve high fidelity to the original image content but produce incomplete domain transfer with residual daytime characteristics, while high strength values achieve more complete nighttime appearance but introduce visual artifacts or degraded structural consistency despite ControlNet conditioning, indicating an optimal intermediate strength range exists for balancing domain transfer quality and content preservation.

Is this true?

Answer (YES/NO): YES